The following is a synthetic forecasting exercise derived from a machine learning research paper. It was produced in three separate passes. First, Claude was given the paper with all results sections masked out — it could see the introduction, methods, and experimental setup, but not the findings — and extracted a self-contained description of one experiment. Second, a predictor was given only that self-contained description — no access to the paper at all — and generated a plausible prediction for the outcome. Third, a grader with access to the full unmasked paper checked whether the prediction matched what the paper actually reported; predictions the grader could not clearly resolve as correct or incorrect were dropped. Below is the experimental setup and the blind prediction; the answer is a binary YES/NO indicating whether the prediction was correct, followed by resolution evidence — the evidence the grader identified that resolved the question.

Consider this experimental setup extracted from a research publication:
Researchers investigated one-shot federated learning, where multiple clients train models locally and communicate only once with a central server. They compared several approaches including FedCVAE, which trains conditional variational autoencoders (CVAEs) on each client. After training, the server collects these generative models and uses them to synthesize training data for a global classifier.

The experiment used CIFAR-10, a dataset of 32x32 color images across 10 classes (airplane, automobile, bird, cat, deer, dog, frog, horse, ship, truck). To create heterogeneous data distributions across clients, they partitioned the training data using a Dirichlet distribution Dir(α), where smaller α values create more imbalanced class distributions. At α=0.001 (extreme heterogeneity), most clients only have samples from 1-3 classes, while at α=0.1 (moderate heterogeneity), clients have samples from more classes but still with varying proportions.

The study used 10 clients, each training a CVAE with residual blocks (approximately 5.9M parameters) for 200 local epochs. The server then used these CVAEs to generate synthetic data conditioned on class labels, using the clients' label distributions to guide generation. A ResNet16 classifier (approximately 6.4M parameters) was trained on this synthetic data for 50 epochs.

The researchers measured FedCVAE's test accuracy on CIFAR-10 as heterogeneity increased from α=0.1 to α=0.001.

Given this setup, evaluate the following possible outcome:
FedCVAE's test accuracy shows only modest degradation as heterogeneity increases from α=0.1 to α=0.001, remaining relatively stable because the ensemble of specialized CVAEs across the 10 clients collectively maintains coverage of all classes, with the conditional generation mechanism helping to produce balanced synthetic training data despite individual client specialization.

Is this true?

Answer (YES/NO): NO